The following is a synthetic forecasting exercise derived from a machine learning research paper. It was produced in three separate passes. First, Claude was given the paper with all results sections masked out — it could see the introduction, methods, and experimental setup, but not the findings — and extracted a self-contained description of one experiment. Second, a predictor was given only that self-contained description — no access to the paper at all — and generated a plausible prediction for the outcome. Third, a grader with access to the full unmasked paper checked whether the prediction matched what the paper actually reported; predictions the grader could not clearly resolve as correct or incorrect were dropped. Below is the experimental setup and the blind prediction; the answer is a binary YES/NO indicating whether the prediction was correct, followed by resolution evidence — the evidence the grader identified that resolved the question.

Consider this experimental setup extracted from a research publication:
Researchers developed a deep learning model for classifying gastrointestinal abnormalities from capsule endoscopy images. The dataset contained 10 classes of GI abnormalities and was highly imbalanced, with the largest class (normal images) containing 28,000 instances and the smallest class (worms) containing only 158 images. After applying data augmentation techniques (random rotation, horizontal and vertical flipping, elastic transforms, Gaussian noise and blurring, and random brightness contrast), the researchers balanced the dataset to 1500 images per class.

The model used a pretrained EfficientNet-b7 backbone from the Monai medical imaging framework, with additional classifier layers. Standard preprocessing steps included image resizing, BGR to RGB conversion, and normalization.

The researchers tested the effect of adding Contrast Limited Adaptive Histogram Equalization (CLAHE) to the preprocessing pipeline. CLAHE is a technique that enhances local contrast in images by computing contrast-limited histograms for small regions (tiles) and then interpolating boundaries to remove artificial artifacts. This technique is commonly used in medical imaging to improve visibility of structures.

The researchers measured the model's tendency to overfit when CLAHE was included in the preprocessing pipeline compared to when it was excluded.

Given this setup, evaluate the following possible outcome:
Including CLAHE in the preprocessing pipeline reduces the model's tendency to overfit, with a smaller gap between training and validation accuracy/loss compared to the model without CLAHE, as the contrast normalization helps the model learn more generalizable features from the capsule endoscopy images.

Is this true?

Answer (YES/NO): NO